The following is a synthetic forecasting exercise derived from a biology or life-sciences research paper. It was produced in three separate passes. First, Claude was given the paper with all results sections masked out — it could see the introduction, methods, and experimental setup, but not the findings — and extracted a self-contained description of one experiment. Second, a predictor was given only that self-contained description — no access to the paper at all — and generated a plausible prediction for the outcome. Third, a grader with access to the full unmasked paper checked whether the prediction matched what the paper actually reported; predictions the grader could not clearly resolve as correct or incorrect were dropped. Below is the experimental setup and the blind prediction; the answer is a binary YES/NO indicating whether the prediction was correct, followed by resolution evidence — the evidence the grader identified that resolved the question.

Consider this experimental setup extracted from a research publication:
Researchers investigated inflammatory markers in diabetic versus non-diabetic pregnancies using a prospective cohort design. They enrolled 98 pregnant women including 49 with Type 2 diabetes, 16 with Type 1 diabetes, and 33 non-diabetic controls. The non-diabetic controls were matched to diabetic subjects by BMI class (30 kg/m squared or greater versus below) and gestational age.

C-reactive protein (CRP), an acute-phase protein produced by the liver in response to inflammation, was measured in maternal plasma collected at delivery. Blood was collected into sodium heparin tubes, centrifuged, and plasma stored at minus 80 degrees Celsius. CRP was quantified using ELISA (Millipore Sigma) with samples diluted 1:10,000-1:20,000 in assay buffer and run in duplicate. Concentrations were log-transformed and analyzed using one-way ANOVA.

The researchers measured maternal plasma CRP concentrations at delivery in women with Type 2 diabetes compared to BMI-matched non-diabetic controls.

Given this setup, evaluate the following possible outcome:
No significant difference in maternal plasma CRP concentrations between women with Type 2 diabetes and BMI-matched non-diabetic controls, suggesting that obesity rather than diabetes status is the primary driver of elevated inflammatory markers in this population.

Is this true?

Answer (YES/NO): NO